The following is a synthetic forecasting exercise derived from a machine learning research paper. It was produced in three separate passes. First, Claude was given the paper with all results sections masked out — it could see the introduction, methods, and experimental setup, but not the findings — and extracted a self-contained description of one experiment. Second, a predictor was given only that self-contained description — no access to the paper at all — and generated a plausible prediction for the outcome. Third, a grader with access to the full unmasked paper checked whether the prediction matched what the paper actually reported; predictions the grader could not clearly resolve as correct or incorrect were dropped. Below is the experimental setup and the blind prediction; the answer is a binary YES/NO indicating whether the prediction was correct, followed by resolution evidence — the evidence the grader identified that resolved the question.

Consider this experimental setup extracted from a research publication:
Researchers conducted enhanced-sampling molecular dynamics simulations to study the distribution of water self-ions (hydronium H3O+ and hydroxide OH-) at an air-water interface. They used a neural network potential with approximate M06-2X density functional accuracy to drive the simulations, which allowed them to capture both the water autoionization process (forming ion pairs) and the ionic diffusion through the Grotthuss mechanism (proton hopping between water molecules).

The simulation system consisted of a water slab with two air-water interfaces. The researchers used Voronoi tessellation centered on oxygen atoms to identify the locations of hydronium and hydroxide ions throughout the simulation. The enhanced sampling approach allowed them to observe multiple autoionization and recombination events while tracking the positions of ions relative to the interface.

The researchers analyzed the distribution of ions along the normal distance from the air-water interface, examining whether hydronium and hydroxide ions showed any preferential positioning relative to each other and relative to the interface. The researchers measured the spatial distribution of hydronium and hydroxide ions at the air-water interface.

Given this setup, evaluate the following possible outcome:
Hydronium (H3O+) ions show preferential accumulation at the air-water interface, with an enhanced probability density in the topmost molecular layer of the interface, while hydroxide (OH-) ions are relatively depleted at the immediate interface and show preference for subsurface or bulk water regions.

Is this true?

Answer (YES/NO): NO